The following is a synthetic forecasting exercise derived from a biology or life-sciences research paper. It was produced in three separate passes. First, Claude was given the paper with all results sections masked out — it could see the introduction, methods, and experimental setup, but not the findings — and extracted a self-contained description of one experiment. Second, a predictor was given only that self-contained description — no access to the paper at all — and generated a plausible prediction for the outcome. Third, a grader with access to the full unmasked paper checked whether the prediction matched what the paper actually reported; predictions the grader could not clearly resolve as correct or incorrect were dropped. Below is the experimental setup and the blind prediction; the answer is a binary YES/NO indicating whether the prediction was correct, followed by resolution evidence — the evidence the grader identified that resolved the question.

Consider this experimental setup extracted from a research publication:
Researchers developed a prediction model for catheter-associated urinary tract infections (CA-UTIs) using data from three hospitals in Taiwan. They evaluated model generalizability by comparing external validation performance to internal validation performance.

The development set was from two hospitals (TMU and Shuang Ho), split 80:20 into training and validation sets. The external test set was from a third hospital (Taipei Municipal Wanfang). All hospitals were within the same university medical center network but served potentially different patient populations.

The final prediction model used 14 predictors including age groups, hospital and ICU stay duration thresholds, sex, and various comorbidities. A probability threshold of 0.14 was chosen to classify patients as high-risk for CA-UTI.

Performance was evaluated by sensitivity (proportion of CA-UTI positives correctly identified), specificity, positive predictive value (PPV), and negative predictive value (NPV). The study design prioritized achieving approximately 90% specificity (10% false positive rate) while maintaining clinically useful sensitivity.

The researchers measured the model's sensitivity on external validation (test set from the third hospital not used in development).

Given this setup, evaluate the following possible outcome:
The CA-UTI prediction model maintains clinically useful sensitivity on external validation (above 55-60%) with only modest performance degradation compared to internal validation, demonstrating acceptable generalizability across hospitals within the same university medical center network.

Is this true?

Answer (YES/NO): NO